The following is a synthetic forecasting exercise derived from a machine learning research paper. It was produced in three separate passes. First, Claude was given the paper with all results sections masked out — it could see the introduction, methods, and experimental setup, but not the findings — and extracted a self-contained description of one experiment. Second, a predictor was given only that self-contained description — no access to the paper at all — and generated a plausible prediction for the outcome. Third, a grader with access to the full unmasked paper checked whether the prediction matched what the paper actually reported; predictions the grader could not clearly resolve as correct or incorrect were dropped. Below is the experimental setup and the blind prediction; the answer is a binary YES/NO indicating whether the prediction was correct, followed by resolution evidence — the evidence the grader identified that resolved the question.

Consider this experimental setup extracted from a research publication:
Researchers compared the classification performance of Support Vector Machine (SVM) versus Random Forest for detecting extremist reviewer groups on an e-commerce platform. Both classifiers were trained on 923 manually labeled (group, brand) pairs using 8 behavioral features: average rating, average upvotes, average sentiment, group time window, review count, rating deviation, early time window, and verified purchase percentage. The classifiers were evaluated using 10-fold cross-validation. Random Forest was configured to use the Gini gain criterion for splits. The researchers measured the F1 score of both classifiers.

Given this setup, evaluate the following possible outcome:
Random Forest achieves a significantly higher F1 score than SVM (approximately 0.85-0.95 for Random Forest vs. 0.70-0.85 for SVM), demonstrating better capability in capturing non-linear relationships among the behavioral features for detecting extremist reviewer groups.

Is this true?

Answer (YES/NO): NO